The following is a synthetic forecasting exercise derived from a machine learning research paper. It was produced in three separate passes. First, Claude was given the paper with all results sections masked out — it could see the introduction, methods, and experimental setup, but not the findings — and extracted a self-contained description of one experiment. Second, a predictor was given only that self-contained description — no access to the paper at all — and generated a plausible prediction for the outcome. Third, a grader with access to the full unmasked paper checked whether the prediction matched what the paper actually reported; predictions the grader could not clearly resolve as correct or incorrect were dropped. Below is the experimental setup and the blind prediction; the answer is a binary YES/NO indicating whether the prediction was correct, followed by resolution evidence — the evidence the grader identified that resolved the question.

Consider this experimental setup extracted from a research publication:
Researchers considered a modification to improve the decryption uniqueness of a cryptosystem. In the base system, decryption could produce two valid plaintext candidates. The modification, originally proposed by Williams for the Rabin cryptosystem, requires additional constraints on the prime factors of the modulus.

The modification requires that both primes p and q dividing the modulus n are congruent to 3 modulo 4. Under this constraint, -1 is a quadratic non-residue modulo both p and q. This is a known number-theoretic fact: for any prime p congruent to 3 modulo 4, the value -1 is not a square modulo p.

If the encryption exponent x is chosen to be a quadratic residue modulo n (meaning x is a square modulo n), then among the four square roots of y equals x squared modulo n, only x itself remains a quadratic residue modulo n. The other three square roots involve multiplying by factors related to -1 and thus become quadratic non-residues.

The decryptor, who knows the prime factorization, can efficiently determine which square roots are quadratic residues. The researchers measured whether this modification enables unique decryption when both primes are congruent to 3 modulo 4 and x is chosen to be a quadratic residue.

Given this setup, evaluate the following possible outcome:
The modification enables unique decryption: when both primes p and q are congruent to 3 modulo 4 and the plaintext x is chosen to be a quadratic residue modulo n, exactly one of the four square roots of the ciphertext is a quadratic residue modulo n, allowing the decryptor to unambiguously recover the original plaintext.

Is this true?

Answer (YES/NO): YES